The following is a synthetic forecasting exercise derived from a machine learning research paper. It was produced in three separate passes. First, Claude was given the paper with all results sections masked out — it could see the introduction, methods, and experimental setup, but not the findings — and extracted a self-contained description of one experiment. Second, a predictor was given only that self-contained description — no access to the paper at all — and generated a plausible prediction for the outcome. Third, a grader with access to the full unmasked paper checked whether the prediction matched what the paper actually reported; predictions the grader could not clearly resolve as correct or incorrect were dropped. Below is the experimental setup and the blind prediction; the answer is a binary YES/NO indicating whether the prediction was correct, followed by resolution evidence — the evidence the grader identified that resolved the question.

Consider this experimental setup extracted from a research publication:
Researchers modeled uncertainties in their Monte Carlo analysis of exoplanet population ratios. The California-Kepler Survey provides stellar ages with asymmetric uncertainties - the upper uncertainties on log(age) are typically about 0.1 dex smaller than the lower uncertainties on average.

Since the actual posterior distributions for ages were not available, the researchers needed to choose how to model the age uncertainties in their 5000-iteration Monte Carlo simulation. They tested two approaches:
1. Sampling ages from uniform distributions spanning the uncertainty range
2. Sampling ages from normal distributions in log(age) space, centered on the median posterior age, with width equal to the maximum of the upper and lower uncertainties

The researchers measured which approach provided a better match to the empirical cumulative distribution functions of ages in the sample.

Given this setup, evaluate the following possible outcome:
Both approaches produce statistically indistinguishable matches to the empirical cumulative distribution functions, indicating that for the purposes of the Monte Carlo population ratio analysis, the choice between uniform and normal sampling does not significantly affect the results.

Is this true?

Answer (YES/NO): NO